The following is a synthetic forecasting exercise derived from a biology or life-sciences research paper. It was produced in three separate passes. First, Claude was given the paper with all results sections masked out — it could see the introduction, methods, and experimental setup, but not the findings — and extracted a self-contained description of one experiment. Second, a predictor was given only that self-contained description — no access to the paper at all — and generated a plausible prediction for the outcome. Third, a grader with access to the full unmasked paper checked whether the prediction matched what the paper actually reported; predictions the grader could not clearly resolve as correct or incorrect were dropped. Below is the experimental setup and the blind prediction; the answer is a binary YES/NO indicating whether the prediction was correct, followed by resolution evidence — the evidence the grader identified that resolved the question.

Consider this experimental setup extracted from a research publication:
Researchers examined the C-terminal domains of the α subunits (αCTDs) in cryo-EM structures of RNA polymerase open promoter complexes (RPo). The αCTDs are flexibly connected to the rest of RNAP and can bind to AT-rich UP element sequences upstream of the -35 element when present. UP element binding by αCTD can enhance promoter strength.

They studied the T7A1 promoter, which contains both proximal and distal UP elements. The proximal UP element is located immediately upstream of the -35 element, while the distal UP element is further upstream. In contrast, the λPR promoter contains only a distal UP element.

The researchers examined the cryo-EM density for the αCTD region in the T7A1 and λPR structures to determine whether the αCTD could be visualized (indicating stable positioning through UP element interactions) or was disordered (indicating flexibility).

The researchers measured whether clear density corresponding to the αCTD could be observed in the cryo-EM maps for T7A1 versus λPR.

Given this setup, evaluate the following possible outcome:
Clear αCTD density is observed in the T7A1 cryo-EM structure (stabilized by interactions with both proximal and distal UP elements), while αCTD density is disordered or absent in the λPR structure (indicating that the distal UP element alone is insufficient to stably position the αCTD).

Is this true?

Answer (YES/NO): NO